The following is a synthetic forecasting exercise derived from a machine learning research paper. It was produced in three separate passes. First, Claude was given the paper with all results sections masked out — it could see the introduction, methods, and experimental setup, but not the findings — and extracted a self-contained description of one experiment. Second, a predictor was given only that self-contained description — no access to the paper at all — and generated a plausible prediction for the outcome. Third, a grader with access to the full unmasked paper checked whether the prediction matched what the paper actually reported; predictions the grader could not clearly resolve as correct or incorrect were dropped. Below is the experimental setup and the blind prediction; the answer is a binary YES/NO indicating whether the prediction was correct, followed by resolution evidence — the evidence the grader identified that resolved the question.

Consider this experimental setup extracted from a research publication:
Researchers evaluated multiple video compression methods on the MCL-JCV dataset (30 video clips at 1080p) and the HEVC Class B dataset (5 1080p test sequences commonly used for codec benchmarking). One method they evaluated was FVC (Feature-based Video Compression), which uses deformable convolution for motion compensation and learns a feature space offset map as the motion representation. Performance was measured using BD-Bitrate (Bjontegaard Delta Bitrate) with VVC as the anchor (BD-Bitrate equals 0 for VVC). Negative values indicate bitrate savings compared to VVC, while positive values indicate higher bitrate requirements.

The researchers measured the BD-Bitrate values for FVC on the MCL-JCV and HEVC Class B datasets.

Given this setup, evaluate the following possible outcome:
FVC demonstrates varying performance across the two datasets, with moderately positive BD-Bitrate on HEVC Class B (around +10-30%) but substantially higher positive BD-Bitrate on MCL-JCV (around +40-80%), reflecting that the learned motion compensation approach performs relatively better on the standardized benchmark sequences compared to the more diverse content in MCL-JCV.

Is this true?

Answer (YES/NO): NO